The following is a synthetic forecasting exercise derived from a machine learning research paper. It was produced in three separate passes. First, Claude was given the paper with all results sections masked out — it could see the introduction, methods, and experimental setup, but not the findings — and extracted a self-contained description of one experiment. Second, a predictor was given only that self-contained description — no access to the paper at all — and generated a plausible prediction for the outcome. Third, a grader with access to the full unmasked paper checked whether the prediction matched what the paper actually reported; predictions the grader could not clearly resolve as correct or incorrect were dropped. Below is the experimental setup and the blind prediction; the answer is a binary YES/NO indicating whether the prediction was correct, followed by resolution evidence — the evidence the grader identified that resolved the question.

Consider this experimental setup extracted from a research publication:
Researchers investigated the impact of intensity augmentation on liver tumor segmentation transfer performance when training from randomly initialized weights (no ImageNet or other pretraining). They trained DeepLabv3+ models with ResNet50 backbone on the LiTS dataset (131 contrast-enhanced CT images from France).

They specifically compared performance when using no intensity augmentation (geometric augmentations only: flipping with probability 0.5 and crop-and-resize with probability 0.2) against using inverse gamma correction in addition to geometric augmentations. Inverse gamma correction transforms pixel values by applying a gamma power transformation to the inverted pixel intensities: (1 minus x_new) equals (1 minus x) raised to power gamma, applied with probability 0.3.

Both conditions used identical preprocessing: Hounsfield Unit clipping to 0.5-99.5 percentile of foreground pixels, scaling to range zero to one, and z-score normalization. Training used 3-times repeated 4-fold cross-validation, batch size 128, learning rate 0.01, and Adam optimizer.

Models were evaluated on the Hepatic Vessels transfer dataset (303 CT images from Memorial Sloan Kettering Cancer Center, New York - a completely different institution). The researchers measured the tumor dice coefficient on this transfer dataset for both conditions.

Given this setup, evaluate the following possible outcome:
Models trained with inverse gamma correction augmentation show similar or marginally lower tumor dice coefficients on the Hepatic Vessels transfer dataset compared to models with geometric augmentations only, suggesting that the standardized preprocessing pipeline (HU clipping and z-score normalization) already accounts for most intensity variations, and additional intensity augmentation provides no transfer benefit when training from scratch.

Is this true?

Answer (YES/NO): NO